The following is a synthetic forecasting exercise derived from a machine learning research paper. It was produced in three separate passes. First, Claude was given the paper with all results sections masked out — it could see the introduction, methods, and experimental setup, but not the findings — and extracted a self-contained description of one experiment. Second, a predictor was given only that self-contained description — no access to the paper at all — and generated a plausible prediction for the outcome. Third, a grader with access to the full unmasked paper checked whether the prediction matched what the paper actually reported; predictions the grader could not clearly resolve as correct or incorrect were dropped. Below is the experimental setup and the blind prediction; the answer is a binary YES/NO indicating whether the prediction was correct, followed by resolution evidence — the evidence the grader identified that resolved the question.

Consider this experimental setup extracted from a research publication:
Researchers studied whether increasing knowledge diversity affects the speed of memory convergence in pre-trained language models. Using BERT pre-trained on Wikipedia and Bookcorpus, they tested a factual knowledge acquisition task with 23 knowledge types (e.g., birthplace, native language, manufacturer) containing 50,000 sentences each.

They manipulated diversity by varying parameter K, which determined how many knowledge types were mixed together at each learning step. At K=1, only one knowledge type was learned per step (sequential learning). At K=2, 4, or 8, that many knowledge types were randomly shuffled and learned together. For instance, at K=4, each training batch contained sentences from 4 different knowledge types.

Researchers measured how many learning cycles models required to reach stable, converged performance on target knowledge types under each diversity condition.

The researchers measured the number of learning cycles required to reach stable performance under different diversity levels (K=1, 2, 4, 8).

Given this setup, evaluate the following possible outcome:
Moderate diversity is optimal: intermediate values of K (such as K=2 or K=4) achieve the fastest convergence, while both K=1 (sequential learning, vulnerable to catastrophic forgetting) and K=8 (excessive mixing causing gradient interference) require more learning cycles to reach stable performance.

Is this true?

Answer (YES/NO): NO